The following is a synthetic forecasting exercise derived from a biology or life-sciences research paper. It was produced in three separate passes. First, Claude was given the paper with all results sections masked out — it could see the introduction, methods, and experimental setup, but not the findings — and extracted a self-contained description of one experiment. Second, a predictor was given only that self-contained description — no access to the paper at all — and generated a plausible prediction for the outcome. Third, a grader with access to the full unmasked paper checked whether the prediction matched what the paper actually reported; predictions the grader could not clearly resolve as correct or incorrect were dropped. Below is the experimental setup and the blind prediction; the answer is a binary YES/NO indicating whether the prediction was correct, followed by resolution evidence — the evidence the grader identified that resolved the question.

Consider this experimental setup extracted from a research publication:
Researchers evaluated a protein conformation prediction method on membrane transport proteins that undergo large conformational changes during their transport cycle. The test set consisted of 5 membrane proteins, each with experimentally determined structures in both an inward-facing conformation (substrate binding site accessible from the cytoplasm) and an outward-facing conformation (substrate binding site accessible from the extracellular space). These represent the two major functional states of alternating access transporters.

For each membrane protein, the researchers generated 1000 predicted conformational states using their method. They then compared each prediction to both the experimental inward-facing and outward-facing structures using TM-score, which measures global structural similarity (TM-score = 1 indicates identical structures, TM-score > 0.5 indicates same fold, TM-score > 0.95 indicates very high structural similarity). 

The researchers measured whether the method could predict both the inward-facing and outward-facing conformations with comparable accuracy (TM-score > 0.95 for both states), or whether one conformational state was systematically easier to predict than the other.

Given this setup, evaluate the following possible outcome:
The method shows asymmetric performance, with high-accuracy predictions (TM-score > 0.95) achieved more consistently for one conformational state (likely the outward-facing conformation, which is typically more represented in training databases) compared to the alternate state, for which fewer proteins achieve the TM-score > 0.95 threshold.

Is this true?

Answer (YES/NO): NO